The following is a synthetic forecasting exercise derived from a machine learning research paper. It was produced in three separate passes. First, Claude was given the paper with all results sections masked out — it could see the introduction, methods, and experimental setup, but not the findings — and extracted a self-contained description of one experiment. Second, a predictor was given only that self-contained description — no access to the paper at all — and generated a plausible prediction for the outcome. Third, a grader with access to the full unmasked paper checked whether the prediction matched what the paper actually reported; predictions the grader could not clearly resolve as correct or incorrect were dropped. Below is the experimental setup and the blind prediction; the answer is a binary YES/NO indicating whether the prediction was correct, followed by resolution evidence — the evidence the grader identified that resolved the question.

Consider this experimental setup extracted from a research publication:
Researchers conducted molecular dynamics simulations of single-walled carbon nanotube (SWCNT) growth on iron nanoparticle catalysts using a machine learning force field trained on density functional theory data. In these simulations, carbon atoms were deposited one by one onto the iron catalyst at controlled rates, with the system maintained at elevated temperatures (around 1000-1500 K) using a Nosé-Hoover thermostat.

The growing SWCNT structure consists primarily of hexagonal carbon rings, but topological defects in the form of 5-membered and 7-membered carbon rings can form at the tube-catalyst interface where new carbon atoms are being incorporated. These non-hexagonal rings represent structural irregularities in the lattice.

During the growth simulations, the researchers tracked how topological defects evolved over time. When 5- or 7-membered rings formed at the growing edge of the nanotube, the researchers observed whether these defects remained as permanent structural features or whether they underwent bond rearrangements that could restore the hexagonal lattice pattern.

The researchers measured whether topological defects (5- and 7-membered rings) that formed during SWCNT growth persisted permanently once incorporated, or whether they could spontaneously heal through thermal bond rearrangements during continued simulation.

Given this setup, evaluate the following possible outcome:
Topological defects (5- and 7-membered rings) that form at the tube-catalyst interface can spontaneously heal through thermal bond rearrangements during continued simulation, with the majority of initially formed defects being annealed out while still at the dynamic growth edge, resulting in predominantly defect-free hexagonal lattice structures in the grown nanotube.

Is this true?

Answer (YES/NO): YES